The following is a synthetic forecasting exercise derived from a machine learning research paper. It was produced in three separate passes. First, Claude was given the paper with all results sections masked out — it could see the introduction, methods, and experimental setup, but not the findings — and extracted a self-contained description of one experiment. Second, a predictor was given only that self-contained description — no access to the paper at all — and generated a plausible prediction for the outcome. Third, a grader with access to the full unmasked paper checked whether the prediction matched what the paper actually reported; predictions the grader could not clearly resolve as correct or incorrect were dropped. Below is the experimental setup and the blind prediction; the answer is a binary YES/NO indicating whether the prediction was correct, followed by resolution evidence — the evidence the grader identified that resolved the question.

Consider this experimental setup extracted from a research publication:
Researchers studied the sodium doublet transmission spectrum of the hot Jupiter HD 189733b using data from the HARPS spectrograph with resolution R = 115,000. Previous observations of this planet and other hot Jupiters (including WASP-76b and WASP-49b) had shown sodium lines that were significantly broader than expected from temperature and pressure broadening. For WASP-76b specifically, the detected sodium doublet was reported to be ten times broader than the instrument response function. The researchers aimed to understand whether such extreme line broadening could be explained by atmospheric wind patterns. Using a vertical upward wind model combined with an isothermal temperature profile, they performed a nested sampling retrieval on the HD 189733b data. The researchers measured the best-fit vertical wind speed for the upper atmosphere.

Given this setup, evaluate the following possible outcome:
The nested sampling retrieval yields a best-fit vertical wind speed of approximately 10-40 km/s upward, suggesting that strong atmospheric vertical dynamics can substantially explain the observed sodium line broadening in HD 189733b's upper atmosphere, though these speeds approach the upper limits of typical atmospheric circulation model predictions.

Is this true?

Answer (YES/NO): YES